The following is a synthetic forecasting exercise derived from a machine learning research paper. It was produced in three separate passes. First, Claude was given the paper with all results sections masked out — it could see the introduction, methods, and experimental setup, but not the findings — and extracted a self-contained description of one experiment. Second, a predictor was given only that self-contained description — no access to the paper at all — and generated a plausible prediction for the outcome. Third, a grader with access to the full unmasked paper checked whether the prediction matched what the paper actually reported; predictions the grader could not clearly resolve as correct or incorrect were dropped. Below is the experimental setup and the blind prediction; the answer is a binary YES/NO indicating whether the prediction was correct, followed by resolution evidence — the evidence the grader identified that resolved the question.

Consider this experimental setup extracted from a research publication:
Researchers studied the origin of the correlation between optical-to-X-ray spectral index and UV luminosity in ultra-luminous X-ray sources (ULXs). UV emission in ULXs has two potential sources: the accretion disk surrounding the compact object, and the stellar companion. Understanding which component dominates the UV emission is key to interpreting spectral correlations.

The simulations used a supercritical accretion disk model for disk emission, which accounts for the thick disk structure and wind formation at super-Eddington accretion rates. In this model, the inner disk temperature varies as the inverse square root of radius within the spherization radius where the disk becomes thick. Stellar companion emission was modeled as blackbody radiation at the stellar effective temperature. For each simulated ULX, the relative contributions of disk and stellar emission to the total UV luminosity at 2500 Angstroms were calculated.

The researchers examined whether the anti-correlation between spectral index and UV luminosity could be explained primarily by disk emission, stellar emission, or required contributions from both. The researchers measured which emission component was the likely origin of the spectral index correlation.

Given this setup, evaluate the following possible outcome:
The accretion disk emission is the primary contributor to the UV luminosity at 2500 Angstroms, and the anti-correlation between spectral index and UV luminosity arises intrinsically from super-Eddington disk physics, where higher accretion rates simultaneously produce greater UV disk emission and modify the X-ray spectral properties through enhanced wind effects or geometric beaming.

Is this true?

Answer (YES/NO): YES